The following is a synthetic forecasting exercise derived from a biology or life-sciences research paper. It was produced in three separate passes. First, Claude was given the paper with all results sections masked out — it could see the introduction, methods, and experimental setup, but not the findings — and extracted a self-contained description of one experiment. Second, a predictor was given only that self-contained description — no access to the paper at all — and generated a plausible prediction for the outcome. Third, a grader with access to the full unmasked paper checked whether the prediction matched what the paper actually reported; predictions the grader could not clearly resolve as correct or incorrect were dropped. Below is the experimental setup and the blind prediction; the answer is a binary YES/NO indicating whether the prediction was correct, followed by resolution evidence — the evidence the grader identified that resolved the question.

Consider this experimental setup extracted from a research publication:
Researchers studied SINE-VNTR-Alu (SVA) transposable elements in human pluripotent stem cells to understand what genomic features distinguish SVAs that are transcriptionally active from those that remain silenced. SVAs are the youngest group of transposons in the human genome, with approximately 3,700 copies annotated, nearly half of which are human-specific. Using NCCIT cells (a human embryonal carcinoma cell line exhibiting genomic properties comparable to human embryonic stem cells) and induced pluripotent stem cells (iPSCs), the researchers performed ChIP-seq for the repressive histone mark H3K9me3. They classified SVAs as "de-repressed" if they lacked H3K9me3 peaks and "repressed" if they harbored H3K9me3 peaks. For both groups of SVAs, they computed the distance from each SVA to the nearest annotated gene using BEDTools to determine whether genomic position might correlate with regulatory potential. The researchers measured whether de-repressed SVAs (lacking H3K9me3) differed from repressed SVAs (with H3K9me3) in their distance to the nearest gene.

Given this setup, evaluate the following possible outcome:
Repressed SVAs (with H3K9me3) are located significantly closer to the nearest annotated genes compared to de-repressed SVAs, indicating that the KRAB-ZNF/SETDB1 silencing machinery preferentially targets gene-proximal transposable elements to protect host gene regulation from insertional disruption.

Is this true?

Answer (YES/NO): NO